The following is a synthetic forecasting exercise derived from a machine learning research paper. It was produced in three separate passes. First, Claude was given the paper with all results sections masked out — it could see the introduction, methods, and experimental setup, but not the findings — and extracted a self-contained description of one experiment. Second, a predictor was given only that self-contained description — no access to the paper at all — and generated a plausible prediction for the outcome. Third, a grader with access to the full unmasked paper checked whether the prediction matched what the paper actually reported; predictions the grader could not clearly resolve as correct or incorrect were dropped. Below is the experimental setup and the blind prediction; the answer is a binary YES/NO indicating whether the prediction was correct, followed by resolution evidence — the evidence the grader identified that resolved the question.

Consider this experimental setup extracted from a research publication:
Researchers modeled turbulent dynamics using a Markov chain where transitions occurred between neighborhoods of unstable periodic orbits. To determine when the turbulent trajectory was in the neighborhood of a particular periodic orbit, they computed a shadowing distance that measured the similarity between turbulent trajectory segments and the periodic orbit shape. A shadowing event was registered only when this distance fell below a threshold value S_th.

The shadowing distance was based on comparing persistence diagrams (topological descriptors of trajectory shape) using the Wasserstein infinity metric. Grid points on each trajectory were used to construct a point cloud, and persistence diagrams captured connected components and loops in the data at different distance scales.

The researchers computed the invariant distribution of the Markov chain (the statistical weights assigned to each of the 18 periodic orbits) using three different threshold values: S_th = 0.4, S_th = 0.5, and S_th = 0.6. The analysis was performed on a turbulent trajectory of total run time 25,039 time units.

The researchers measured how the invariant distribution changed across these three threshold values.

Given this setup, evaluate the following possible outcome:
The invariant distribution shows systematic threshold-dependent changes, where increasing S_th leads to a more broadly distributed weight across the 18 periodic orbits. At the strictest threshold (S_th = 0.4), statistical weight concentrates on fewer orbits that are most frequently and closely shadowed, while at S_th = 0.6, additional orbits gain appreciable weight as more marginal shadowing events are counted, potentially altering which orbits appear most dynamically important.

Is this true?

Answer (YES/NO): NO